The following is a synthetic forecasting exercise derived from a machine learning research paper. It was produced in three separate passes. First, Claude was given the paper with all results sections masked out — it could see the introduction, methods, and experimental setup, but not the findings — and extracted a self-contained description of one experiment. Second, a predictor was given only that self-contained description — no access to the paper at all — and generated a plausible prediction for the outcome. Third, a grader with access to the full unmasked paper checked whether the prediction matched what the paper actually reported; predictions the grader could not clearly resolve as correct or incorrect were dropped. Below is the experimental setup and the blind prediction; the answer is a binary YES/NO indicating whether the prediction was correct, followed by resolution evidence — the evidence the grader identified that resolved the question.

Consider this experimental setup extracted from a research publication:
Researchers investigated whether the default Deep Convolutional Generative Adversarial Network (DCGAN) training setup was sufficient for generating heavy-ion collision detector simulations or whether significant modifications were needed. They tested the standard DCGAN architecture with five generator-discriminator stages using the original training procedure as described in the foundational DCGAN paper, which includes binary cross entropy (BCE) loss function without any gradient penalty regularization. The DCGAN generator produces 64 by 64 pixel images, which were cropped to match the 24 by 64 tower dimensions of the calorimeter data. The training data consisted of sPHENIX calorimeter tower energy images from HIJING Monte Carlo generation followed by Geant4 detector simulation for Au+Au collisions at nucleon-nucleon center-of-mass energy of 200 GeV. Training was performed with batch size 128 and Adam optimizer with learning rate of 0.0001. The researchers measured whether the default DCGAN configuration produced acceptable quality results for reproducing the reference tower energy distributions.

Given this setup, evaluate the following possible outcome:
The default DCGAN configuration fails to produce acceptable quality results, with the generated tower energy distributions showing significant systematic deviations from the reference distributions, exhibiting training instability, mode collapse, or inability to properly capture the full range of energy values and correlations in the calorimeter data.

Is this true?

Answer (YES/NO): YES